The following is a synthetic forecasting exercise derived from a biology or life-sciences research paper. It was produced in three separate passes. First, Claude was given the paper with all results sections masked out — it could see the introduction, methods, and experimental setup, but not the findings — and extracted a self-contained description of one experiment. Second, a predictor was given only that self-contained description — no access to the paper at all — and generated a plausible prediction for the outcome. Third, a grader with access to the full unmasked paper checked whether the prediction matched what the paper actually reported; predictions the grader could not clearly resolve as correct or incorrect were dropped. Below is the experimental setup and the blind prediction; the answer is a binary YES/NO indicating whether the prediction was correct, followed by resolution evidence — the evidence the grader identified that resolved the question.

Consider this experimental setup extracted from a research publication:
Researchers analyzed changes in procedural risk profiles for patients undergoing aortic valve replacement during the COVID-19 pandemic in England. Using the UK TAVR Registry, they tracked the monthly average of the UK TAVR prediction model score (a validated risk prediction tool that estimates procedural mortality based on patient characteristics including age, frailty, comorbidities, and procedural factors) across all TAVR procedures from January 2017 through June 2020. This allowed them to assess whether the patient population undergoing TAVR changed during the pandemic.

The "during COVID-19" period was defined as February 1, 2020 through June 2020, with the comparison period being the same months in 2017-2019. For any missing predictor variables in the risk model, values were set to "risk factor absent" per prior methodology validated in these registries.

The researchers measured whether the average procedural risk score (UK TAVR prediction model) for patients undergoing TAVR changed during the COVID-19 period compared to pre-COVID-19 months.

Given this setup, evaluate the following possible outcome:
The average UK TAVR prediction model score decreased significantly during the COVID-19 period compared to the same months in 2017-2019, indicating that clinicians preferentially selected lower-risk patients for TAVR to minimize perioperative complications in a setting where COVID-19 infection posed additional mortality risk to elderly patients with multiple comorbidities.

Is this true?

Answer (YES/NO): NO